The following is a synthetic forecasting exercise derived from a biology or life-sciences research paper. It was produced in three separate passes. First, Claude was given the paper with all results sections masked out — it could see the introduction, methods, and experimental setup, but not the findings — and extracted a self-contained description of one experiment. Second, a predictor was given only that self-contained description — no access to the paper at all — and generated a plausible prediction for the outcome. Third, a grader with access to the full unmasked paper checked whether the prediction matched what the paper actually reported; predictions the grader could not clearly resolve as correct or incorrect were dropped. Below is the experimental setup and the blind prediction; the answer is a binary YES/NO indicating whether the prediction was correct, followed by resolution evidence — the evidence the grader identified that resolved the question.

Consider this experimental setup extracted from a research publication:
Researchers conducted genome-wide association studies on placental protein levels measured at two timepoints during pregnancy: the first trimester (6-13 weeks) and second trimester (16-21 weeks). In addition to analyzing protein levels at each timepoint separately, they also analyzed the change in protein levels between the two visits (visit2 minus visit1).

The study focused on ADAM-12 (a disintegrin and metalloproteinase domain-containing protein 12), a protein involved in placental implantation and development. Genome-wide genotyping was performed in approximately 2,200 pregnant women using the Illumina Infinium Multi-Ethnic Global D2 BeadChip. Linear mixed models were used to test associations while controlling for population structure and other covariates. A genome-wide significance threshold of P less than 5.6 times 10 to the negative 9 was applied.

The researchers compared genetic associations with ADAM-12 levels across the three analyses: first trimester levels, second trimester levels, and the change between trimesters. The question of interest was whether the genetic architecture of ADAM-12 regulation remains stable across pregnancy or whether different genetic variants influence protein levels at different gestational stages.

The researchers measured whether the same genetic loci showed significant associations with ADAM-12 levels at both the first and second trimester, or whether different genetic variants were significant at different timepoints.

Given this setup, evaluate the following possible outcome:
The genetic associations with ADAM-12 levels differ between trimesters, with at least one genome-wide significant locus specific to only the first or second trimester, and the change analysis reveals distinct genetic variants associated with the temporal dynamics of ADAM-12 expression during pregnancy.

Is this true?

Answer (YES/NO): NO